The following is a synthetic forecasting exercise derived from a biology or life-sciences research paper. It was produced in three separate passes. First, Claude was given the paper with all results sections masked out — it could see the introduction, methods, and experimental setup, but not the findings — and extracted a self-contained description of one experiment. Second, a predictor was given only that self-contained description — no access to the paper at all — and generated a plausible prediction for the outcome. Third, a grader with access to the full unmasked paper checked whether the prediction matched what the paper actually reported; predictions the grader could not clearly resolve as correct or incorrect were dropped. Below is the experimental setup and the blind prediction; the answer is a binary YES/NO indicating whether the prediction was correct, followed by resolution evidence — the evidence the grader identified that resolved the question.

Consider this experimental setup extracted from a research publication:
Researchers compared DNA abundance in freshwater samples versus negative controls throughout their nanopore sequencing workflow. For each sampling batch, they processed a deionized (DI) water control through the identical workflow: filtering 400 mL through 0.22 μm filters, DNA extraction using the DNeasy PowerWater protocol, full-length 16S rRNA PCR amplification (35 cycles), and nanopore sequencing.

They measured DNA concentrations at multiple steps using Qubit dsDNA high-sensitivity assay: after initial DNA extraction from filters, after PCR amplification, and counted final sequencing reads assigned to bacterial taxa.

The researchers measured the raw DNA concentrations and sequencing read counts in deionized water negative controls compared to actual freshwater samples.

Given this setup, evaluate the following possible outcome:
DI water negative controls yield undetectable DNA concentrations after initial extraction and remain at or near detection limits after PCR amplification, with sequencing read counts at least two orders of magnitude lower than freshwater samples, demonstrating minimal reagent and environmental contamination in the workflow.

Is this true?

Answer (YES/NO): NO